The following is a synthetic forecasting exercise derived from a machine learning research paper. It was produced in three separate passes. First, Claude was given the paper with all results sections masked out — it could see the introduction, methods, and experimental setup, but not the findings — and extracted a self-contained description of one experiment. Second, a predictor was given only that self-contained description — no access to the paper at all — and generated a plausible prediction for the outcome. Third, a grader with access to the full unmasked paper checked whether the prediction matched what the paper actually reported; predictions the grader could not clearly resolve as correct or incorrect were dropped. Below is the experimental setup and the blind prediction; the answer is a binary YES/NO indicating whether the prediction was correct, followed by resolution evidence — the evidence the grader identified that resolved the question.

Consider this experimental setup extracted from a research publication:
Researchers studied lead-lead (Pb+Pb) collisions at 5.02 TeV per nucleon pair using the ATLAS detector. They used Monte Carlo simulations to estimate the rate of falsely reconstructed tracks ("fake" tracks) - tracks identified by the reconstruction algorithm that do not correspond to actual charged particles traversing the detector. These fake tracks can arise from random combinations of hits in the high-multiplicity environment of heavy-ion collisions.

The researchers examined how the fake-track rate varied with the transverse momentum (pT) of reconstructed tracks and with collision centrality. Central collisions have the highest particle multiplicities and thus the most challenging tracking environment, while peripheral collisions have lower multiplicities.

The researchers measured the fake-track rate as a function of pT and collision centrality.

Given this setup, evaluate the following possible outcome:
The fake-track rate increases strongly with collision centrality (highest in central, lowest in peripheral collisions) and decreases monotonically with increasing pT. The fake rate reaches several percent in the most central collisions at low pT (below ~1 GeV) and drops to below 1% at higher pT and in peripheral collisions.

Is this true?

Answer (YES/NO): NO